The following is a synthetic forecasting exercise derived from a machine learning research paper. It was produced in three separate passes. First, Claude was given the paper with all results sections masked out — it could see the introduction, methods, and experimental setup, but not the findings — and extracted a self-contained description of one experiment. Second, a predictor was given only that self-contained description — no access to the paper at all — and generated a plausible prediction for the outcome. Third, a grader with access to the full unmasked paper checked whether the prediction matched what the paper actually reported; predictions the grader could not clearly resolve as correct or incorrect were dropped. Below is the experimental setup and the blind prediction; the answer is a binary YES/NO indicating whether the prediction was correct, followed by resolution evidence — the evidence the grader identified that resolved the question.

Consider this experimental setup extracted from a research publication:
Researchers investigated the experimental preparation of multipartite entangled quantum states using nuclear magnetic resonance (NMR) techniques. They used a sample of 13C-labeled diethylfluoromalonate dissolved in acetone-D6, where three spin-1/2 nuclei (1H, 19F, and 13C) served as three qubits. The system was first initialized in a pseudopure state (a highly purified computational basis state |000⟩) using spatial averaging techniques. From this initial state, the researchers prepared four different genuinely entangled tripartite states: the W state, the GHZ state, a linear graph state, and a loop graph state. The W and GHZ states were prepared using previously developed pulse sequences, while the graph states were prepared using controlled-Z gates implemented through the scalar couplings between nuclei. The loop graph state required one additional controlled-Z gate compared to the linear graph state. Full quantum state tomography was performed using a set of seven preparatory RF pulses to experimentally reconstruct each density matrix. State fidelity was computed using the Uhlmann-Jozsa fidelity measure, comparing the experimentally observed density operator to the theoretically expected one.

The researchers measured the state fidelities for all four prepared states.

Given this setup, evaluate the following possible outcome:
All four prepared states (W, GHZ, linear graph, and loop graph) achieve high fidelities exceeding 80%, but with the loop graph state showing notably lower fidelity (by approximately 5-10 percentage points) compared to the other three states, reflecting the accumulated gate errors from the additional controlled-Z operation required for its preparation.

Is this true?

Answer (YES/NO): NO